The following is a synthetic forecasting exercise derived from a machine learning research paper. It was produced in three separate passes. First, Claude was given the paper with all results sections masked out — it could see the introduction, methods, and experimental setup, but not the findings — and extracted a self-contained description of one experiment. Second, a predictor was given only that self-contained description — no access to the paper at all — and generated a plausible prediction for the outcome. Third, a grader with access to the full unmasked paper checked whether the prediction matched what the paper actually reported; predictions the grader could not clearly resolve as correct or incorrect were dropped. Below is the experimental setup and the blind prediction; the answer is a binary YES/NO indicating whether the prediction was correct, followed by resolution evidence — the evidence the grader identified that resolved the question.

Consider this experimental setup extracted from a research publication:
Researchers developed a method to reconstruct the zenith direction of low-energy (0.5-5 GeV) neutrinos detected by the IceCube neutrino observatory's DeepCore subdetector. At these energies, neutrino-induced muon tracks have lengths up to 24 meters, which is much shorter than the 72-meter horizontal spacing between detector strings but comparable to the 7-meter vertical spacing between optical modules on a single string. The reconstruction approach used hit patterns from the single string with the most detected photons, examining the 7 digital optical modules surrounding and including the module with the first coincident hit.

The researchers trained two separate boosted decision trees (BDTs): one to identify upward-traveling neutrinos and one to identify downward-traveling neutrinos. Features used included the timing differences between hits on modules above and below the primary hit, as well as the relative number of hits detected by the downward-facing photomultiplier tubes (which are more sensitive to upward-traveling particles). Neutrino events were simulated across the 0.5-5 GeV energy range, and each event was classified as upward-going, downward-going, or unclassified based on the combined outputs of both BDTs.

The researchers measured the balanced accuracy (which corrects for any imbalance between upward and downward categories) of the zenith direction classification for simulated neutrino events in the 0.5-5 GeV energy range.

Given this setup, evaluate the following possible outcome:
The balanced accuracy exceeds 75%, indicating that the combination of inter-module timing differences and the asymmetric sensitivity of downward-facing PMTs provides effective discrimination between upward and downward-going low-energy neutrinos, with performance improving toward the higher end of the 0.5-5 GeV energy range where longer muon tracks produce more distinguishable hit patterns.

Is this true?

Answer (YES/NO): YES